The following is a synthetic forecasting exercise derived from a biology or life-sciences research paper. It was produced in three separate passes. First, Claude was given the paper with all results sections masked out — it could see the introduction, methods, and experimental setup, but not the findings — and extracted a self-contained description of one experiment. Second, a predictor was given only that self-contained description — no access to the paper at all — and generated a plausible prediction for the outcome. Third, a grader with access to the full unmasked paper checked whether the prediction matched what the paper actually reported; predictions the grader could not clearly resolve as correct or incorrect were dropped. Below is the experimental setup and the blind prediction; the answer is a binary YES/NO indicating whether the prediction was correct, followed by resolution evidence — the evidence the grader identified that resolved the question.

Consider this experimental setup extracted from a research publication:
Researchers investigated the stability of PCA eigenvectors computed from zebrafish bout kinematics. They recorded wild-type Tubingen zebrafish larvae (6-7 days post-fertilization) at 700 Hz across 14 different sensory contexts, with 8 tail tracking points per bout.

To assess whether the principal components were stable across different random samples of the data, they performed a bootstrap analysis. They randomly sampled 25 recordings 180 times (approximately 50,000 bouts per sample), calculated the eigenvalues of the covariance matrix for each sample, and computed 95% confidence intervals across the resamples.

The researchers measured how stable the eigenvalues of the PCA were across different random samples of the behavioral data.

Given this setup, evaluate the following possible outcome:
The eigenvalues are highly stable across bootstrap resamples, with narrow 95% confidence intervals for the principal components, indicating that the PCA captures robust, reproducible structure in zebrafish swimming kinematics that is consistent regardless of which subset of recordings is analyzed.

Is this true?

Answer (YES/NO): YES